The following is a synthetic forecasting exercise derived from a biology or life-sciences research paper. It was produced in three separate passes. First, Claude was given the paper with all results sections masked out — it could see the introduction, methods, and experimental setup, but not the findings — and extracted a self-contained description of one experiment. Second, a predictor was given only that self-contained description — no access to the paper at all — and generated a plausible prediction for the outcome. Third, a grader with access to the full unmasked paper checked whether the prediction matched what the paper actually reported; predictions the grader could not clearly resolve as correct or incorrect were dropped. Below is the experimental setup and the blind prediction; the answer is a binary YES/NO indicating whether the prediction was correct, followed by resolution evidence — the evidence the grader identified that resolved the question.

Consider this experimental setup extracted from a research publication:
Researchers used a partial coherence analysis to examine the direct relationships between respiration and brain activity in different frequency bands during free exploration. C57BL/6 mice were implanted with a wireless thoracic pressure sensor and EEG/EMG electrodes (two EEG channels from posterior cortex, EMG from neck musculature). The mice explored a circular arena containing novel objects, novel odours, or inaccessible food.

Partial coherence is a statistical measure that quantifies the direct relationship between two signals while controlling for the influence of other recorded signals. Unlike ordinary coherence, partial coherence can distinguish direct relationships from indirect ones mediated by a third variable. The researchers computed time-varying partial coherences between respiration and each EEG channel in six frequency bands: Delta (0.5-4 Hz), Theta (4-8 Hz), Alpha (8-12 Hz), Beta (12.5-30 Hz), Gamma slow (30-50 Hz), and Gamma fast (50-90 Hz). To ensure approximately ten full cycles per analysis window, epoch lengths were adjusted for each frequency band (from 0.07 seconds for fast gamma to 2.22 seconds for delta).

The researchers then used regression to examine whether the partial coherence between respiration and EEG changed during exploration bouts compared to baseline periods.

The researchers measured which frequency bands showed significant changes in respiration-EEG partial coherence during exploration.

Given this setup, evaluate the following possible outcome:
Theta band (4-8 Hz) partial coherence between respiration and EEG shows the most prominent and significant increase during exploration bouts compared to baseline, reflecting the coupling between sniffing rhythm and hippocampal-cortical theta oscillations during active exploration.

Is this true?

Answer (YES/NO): NO